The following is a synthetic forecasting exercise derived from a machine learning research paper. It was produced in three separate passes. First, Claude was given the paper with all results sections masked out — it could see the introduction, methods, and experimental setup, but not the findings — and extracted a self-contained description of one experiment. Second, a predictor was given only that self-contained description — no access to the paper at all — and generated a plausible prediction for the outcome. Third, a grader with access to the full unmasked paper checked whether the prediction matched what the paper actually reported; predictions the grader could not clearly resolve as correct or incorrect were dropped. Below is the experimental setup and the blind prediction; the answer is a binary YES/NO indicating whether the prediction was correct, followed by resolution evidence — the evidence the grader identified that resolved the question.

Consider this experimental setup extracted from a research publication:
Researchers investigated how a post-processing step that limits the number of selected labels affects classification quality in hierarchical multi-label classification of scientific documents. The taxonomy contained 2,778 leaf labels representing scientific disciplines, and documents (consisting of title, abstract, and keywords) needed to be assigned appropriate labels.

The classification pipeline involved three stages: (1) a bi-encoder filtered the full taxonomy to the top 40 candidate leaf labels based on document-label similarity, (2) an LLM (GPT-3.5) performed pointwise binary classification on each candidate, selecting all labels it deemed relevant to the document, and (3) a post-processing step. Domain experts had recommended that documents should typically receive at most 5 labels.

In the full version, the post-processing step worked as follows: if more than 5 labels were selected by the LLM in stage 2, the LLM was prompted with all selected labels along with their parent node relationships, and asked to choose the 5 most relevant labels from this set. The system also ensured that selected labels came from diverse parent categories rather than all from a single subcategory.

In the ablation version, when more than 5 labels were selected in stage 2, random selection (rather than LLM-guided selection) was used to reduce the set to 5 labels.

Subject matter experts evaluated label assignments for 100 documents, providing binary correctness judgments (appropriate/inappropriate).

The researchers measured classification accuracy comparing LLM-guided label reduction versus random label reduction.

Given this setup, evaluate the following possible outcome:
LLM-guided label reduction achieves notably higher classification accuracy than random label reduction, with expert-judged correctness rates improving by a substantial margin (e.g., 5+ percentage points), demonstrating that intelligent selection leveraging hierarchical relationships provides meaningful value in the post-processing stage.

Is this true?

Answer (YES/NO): YES